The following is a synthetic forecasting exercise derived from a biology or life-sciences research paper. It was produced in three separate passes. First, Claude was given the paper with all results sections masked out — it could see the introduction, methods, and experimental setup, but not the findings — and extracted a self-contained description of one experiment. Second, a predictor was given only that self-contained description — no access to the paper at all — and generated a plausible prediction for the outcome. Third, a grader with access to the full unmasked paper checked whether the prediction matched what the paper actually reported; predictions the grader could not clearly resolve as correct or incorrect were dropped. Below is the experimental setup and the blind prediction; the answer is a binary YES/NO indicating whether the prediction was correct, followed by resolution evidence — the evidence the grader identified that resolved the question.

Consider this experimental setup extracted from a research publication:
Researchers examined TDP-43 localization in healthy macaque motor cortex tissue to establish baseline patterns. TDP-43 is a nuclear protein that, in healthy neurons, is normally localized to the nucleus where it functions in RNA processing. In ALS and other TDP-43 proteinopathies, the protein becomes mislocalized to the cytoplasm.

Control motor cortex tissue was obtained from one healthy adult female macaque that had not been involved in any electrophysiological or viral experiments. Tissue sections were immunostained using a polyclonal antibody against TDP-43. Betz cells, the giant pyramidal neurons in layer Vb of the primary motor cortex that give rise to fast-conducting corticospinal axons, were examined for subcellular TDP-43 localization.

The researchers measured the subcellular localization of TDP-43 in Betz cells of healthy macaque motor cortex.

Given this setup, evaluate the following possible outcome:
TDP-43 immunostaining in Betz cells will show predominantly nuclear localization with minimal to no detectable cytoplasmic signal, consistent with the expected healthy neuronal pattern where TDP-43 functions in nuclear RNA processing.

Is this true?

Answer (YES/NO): NO